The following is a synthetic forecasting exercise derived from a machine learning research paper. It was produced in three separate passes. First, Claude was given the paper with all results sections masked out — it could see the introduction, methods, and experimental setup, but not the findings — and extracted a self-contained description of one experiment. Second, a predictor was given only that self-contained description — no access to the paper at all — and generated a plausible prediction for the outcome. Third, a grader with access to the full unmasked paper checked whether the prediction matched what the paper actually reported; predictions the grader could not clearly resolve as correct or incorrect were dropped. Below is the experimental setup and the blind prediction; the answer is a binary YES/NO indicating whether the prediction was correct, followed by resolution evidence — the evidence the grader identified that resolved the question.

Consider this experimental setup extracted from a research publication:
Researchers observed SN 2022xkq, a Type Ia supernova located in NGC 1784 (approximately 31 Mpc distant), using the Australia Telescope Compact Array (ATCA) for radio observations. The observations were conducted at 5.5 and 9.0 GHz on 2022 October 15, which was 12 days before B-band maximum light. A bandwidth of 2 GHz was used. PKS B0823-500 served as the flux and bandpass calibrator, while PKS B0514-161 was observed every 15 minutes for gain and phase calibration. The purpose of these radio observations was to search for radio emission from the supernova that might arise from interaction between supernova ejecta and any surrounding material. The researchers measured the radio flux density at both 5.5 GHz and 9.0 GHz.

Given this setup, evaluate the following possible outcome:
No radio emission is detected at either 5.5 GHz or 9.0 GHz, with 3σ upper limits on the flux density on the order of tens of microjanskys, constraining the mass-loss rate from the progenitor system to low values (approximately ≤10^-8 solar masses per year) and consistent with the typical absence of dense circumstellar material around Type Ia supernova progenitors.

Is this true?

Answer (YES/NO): YES